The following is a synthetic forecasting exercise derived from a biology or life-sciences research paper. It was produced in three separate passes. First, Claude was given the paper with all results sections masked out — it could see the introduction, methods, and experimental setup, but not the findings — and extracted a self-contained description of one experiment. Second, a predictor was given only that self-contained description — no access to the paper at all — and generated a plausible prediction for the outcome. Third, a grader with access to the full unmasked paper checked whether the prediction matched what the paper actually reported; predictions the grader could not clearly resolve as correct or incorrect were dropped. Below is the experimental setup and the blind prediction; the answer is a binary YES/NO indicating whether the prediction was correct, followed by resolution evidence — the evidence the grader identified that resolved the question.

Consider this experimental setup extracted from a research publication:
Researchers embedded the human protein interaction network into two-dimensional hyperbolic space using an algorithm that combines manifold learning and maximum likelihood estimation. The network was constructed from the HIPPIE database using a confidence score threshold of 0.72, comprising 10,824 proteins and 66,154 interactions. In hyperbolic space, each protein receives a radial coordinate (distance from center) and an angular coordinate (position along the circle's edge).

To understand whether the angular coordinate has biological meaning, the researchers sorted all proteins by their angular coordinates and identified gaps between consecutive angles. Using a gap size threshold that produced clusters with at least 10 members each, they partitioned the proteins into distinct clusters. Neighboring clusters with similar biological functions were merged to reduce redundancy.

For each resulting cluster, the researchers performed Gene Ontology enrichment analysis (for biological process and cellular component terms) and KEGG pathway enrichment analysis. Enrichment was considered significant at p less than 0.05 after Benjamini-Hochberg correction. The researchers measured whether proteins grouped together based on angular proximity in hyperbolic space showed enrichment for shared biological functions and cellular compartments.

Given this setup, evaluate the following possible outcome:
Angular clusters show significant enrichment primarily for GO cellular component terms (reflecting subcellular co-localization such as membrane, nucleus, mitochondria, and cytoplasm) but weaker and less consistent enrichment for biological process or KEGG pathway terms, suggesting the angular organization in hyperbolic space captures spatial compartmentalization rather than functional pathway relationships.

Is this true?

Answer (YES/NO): NO